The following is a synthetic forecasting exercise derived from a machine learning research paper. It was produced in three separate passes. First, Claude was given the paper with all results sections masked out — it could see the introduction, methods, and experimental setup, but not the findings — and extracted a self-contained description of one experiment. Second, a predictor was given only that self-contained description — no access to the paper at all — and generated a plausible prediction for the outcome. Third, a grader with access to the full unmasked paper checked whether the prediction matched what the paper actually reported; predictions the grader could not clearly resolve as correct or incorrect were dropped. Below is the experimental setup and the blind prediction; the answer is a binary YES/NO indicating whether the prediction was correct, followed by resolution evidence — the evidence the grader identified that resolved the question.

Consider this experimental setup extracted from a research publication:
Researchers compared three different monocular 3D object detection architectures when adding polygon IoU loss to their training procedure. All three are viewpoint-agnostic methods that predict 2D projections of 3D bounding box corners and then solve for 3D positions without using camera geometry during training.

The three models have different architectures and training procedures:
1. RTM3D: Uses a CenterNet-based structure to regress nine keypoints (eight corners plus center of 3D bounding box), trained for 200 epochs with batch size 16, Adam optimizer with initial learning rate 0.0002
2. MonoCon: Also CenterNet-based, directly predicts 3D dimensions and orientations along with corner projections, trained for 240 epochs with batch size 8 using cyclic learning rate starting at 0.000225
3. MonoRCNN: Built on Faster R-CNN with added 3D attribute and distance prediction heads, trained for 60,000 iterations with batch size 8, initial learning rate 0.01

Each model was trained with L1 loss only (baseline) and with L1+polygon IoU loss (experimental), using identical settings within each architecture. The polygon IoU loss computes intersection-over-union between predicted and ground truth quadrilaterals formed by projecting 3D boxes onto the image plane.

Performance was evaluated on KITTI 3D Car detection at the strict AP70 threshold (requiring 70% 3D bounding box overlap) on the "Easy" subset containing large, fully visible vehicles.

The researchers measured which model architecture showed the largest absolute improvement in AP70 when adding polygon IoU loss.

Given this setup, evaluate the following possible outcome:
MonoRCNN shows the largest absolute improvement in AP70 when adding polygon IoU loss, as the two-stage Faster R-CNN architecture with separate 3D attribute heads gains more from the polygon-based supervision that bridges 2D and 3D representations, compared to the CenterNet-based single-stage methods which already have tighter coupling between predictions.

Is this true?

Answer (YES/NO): NO